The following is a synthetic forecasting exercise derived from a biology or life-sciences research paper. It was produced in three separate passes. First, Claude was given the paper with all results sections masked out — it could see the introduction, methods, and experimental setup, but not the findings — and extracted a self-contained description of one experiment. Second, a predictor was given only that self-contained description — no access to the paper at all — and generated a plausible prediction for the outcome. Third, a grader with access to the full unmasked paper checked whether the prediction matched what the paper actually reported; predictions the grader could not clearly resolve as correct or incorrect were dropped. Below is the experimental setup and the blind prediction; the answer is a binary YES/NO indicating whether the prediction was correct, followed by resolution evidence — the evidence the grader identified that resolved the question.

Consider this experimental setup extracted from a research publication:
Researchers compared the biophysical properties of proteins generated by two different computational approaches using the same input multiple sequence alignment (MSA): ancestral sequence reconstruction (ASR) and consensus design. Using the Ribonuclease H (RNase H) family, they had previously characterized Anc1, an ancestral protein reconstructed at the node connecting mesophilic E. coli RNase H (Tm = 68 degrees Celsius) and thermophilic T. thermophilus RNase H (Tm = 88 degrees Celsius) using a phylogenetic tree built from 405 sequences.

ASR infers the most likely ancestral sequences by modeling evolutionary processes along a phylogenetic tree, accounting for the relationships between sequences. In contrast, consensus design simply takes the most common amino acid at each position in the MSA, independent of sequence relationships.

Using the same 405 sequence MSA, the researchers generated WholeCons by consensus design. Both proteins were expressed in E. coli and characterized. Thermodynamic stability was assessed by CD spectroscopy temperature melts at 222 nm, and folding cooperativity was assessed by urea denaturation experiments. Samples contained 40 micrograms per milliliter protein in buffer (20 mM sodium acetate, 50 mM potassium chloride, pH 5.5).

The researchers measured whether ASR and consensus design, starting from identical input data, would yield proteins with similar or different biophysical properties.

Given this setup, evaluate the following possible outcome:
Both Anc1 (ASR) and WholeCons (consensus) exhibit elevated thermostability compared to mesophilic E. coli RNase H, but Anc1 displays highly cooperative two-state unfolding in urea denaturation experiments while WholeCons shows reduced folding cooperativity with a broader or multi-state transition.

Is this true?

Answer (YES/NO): NO